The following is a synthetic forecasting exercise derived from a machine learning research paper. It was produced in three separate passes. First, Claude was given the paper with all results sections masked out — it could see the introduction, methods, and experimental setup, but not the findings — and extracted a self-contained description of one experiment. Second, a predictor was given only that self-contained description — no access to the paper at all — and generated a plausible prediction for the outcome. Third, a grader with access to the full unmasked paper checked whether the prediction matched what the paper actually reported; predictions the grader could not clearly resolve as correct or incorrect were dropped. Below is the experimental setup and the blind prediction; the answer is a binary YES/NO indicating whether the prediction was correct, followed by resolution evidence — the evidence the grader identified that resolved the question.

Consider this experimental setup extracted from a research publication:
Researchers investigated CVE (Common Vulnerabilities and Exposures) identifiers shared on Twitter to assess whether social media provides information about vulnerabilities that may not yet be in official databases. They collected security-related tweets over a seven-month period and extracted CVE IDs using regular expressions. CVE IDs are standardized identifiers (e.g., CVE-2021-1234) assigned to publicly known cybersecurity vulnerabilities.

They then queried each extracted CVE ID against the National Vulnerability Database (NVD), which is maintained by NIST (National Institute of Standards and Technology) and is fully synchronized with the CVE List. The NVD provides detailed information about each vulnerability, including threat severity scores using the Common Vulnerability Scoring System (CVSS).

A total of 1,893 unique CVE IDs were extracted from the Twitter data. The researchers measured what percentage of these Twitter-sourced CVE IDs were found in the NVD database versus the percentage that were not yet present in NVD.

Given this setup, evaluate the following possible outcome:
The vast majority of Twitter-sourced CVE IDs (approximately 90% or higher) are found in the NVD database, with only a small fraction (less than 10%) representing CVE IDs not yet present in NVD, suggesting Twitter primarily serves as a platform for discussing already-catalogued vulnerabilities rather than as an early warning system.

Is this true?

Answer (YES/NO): YES